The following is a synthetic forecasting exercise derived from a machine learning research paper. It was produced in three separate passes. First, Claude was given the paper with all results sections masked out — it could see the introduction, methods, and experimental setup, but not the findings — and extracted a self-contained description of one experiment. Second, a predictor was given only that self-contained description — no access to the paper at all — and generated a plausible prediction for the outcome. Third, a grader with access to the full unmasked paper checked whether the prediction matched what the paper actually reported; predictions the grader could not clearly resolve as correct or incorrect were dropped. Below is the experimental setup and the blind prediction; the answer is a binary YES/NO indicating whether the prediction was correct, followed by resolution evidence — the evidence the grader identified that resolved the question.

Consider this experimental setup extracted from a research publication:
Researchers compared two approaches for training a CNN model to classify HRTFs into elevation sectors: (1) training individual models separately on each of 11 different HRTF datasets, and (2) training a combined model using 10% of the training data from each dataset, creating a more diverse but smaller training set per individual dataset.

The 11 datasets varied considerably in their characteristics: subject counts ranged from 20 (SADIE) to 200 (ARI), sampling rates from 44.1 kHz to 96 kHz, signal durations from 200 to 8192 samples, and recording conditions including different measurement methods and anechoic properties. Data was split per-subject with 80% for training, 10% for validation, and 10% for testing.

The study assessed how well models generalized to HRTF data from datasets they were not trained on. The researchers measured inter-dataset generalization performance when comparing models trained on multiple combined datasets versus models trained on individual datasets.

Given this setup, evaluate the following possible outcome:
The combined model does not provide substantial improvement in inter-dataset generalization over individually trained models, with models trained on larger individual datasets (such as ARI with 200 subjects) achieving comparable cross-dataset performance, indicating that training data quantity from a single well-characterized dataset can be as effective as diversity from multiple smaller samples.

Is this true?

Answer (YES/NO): NO